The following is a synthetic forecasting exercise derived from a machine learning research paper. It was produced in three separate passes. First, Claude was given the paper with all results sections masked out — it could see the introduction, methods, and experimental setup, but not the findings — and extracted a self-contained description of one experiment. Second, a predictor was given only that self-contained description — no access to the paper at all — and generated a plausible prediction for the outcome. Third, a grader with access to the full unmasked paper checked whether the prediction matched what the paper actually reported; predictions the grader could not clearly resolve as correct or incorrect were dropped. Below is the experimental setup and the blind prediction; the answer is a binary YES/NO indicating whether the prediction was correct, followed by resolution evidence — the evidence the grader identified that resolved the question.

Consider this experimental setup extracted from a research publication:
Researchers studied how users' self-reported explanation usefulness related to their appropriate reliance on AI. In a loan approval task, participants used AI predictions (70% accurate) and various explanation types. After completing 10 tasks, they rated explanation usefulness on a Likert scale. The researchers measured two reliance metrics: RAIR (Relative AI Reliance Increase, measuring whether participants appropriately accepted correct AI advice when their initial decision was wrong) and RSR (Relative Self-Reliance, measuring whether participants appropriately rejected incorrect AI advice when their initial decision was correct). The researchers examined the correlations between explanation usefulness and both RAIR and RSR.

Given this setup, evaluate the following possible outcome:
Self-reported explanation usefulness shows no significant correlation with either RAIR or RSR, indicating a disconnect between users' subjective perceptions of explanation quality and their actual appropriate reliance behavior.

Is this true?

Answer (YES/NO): NO